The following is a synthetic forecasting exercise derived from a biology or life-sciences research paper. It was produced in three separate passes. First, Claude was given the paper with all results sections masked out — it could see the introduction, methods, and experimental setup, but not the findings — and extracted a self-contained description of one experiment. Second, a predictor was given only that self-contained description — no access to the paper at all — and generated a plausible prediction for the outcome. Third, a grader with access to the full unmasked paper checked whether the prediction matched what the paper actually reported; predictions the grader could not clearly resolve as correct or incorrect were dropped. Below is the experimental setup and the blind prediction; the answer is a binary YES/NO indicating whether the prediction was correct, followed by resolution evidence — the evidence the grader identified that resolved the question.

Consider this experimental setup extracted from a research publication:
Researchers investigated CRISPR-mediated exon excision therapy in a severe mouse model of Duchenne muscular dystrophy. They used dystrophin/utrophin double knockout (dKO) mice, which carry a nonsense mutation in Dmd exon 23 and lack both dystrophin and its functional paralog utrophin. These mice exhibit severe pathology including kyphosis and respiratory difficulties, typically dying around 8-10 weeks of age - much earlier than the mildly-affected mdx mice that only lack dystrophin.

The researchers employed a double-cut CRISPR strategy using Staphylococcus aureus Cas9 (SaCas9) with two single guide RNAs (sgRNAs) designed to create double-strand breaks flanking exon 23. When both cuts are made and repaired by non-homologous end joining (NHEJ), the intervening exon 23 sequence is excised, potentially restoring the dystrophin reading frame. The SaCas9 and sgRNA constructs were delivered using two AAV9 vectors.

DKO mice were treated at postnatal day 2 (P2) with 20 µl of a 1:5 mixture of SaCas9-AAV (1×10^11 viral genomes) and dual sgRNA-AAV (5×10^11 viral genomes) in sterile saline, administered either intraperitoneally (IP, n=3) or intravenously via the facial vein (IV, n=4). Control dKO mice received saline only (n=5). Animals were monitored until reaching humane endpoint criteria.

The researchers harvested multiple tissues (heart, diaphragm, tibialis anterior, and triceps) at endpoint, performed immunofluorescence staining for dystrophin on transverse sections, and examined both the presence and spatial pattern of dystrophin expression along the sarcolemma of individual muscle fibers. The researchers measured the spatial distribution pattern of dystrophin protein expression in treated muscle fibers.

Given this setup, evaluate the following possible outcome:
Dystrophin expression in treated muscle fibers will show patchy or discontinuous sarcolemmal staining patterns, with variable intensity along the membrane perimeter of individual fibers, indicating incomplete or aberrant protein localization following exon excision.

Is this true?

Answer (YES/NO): YES